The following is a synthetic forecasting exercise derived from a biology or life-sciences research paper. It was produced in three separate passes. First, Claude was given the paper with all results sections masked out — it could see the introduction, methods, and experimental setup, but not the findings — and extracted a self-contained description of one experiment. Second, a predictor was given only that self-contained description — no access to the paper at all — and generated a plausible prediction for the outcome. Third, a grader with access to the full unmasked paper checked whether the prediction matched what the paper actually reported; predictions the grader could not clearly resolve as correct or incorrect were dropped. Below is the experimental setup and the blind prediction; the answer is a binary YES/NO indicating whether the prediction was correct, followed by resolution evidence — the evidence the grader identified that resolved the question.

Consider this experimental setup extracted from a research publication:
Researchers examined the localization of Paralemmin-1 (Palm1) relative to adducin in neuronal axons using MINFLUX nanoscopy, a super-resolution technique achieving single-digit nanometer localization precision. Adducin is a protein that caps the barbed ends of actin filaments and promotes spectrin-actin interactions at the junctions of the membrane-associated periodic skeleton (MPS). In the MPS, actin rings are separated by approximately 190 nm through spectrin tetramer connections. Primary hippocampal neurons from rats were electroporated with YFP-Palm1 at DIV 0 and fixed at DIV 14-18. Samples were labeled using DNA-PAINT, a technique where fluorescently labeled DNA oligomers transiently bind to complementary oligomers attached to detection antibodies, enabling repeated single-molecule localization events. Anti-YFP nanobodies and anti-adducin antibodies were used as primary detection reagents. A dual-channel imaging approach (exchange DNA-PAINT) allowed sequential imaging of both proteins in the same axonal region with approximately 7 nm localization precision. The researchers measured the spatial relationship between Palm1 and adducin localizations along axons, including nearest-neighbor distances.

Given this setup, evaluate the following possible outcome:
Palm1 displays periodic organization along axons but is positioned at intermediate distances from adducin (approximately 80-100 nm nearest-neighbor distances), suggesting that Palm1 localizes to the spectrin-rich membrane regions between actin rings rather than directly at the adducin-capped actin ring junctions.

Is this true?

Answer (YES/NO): NO